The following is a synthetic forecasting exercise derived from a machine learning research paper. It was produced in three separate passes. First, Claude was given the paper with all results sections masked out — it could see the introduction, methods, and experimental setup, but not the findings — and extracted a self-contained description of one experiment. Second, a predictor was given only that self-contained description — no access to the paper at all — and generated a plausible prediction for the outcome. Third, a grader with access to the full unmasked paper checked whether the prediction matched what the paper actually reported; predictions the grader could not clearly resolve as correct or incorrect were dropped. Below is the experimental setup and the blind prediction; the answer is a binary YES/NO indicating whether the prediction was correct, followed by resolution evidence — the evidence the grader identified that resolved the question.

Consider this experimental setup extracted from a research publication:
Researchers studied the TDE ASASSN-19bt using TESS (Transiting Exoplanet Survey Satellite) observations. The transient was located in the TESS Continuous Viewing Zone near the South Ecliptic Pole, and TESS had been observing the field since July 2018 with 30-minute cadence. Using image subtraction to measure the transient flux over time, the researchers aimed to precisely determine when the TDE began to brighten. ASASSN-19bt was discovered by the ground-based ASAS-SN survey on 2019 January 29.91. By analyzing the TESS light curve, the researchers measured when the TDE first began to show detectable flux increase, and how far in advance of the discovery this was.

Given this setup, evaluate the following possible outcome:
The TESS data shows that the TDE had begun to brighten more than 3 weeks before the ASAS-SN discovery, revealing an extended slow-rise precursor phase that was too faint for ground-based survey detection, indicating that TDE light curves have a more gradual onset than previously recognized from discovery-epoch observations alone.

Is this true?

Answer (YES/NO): NO